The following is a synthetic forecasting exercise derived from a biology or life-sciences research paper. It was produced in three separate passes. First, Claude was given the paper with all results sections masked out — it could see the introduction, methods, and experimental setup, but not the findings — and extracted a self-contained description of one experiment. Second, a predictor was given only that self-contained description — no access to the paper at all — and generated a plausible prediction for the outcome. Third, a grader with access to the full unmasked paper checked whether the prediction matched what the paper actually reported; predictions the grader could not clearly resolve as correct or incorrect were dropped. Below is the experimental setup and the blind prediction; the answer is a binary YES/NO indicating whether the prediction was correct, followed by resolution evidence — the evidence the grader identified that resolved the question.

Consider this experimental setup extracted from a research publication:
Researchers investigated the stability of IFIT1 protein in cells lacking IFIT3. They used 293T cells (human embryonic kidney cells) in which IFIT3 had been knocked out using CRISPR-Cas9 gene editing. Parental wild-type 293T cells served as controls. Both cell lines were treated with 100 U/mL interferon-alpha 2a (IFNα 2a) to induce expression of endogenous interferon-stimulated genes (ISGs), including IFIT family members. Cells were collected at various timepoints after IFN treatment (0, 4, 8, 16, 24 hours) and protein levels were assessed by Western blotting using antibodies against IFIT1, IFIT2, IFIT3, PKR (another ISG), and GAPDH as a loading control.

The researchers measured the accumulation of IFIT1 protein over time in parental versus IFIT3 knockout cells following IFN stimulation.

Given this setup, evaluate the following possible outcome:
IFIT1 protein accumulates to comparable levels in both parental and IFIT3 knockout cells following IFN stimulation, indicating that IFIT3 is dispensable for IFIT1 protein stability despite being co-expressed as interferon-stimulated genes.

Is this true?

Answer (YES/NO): NO